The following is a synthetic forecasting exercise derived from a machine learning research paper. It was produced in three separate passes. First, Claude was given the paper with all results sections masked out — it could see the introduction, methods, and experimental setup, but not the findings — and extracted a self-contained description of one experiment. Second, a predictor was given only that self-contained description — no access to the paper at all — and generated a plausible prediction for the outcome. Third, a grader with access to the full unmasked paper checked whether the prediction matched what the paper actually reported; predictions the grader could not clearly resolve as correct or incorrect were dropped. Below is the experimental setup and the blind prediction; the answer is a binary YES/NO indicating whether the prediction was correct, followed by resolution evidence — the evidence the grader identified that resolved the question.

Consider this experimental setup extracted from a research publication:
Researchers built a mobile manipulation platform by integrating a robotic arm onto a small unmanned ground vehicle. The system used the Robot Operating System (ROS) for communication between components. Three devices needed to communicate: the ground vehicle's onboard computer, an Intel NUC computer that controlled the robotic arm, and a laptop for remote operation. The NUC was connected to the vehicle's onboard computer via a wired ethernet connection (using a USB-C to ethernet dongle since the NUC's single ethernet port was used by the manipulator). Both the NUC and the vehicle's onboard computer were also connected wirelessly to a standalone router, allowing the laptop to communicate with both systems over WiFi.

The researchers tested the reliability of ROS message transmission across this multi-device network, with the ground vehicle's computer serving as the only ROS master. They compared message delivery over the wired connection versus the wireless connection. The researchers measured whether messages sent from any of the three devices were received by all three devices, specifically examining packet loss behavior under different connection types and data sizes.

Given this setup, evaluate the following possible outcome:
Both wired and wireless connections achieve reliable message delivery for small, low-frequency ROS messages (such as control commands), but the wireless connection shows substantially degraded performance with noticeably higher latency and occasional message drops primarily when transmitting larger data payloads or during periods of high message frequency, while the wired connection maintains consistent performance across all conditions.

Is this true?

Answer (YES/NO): NO